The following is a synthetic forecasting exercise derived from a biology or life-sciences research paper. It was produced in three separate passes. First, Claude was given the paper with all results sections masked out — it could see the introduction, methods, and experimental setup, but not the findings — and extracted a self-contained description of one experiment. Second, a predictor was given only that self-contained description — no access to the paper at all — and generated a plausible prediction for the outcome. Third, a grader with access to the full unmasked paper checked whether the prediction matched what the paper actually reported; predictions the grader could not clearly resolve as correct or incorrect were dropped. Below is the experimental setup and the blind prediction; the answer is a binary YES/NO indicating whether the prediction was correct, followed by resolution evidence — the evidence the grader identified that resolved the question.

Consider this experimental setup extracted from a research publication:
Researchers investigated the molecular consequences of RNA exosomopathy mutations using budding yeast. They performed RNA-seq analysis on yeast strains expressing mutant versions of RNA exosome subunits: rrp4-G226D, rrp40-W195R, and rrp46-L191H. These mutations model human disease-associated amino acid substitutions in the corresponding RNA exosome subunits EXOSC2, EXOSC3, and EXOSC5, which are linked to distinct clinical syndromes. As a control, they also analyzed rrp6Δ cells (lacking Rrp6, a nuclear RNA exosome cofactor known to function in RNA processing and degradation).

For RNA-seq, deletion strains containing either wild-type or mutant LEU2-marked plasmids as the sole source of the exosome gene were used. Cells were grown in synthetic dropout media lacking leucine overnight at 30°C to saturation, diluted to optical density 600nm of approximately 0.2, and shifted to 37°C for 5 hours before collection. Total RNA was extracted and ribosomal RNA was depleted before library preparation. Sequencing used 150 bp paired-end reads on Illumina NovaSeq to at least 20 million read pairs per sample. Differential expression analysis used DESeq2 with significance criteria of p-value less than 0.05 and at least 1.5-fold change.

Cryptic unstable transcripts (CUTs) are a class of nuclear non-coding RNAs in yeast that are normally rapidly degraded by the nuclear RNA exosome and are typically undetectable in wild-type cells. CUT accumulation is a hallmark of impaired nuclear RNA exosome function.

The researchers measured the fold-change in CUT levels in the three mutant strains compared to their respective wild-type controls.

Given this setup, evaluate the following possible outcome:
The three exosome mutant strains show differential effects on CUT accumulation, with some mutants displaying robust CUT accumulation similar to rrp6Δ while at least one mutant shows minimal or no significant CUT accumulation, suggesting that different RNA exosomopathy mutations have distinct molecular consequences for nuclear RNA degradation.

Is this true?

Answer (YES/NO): NO